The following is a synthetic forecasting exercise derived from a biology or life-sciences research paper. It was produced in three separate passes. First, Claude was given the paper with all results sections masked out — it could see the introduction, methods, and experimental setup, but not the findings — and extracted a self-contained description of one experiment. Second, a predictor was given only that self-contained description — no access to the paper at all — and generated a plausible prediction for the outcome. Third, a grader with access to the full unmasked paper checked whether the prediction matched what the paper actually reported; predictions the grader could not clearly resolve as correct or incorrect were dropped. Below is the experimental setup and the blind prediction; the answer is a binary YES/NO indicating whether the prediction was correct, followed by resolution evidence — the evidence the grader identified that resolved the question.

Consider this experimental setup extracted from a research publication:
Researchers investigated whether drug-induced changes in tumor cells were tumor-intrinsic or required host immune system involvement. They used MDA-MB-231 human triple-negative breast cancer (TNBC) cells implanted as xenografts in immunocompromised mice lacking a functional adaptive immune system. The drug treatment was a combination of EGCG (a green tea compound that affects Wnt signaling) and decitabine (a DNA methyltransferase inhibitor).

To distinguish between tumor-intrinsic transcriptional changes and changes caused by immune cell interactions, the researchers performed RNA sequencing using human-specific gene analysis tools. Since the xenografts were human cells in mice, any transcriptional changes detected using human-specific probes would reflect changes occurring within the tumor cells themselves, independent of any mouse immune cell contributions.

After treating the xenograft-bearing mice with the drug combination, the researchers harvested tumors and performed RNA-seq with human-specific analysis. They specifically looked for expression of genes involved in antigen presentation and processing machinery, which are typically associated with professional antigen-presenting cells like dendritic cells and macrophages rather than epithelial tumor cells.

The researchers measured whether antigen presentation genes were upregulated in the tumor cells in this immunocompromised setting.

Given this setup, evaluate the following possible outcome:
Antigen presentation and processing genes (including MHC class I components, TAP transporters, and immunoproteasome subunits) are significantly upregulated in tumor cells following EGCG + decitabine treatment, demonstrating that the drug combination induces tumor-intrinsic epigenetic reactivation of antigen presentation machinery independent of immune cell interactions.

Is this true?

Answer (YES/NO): YES